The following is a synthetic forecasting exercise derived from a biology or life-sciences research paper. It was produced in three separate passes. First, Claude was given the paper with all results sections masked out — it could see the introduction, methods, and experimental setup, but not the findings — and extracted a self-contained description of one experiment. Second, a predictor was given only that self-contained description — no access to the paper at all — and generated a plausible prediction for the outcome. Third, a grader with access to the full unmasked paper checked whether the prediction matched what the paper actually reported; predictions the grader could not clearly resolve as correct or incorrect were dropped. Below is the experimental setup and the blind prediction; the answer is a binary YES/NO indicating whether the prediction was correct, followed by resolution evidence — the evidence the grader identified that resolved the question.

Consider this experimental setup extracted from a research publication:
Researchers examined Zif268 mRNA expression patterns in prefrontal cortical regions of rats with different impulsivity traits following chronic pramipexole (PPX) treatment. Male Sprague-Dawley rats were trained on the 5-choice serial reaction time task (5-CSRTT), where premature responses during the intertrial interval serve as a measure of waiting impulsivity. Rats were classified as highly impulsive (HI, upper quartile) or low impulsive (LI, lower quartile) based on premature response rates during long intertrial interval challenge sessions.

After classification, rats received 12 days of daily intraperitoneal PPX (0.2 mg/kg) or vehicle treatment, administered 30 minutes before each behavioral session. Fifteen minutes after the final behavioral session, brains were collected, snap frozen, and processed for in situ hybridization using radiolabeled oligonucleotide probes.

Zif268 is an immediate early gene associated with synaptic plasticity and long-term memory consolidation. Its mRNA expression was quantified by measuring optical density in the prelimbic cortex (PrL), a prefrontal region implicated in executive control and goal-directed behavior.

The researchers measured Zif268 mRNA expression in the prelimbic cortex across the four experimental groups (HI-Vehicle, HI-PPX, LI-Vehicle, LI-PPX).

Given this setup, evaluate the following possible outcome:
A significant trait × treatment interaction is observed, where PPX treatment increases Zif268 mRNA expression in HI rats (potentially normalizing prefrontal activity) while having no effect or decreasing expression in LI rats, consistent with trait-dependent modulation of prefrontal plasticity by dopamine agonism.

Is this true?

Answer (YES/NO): NO